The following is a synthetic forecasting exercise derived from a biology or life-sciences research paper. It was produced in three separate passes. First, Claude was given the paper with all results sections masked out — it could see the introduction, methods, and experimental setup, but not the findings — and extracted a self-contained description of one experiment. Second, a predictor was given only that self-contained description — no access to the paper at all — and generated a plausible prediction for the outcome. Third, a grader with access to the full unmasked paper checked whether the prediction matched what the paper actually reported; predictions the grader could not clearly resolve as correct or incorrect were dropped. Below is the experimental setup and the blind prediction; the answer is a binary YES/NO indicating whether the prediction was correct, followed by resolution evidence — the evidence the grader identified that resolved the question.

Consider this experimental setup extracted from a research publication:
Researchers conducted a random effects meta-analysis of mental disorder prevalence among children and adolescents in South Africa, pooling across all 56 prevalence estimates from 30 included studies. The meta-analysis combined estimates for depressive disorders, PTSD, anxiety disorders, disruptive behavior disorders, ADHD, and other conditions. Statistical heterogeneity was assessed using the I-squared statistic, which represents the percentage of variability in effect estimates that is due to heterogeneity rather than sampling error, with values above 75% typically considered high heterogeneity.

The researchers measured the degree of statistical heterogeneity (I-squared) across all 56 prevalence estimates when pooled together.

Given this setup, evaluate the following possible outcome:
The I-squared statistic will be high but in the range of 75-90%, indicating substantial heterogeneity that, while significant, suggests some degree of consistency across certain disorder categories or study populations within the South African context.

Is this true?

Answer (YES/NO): NO